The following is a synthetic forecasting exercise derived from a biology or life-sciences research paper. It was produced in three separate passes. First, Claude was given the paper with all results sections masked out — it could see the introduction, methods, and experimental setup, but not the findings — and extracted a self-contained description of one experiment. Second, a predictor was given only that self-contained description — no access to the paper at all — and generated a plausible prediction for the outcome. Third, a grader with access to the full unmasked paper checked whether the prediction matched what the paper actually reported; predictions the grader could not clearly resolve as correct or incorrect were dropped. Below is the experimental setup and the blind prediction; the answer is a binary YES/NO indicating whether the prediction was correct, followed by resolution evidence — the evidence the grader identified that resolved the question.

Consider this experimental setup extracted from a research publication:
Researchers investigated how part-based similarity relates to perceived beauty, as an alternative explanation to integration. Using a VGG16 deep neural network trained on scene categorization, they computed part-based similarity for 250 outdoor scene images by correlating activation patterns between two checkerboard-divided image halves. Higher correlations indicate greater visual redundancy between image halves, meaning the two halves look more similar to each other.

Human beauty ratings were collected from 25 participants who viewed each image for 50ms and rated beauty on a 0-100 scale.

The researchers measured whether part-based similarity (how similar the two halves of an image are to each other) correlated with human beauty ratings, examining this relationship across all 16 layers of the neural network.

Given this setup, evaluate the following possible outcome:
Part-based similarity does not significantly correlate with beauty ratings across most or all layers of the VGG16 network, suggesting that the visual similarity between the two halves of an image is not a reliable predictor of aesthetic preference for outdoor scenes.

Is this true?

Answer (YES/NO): NO